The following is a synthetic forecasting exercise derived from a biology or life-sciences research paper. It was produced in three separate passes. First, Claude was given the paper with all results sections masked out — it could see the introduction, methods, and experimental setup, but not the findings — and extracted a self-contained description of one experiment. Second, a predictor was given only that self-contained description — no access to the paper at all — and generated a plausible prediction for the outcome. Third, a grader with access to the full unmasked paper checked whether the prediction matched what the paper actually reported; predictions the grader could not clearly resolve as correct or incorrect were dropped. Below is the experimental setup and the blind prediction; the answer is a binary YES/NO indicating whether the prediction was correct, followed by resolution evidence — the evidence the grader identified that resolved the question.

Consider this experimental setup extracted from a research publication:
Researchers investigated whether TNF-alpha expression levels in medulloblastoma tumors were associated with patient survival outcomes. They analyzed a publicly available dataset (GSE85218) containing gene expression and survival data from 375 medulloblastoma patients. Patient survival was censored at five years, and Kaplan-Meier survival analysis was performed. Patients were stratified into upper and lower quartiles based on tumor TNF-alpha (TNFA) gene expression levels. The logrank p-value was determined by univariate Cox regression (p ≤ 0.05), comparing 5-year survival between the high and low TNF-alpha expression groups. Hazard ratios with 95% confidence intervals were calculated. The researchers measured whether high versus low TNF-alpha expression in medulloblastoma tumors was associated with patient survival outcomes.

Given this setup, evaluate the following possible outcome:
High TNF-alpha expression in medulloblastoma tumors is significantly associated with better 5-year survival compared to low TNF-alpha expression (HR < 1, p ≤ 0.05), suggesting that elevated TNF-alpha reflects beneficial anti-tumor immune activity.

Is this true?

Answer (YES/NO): NO